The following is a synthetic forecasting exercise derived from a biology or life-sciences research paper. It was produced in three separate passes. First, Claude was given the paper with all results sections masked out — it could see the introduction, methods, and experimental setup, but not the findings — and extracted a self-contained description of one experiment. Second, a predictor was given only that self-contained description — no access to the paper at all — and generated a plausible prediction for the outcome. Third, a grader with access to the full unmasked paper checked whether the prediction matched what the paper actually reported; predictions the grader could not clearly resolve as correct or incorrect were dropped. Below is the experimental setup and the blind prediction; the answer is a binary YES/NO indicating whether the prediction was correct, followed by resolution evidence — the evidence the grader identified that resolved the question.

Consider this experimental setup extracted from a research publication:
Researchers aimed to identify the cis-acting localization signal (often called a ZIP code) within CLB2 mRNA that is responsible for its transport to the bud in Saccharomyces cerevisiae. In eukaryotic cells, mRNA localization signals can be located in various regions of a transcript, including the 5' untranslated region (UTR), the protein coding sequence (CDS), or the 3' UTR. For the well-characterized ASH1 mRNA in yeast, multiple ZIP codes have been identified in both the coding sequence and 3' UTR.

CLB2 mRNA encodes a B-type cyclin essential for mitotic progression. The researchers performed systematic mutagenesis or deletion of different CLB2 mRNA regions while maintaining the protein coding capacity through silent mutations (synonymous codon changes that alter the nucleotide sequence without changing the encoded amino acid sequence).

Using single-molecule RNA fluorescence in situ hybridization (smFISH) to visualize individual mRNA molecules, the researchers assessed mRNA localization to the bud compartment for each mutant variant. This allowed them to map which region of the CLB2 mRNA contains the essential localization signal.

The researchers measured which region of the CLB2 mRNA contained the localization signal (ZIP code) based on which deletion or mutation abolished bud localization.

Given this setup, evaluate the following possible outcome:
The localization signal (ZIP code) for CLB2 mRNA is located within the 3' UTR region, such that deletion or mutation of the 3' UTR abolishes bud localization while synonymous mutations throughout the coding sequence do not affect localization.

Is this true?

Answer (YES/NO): NO